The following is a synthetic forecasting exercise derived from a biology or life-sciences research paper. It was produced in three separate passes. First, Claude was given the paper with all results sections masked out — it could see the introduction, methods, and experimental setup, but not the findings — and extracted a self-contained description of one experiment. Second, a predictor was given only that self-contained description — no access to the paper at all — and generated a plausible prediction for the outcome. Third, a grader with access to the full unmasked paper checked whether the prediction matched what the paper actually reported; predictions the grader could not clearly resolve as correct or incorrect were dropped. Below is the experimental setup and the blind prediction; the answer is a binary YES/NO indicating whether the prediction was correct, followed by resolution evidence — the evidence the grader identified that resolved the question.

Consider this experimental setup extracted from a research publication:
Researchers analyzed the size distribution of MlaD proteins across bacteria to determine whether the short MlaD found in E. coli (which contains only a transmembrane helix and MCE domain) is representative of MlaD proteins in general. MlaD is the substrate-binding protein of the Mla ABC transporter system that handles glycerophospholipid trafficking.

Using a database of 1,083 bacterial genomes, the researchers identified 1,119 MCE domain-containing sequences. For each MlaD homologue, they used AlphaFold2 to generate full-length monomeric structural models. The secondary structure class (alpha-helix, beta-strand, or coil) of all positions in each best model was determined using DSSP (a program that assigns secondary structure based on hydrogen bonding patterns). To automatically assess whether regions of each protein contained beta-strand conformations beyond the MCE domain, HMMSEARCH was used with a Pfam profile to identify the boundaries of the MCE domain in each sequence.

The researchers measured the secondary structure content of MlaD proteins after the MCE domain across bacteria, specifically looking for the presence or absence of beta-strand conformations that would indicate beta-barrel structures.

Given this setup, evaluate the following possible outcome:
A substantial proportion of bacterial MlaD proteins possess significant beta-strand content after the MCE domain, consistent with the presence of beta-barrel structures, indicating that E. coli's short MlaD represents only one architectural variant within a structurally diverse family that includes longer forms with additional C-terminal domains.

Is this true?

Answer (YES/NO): YES